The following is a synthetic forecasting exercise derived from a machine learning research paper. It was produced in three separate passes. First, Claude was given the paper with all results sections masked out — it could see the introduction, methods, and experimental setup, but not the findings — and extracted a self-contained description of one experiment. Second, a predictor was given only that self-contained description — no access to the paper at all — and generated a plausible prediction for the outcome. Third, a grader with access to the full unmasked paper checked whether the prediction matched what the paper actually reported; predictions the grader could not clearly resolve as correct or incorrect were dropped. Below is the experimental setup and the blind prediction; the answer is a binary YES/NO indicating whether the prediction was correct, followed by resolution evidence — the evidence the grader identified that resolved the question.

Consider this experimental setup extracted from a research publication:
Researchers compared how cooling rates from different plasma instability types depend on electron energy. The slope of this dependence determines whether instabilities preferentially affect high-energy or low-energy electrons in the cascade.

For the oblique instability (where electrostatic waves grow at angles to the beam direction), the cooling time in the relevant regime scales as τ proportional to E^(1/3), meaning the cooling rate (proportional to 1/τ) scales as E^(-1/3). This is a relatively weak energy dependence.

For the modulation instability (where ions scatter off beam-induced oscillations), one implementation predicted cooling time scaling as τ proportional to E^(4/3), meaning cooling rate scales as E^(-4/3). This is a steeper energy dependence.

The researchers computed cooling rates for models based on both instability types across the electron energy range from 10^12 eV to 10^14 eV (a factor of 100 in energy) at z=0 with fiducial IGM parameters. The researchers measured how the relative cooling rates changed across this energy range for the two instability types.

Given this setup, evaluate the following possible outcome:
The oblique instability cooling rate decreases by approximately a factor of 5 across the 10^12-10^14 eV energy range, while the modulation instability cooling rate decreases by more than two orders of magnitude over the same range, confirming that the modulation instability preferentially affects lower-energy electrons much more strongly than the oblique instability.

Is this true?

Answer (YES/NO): YES